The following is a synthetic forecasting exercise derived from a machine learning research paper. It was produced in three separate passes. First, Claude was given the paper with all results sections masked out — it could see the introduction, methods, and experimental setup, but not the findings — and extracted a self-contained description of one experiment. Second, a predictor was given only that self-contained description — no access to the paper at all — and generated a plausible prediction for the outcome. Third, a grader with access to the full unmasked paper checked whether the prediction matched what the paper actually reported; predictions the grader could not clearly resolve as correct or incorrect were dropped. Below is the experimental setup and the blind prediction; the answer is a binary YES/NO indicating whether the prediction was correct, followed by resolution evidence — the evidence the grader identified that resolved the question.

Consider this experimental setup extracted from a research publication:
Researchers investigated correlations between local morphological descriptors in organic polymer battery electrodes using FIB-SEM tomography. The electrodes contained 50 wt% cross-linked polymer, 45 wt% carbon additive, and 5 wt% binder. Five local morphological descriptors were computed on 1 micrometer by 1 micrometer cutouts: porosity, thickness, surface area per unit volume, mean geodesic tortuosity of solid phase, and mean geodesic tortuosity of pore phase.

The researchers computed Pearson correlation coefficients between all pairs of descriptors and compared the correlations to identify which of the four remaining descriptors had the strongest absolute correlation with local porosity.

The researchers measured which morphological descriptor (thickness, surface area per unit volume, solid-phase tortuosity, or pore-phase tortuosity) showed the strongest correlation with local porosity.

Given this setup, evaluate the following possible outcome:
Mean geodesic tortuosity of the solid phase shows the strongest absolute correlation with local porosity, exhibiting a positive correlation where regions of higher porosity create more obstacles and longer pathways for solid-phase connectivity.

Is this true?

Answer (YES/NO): NO